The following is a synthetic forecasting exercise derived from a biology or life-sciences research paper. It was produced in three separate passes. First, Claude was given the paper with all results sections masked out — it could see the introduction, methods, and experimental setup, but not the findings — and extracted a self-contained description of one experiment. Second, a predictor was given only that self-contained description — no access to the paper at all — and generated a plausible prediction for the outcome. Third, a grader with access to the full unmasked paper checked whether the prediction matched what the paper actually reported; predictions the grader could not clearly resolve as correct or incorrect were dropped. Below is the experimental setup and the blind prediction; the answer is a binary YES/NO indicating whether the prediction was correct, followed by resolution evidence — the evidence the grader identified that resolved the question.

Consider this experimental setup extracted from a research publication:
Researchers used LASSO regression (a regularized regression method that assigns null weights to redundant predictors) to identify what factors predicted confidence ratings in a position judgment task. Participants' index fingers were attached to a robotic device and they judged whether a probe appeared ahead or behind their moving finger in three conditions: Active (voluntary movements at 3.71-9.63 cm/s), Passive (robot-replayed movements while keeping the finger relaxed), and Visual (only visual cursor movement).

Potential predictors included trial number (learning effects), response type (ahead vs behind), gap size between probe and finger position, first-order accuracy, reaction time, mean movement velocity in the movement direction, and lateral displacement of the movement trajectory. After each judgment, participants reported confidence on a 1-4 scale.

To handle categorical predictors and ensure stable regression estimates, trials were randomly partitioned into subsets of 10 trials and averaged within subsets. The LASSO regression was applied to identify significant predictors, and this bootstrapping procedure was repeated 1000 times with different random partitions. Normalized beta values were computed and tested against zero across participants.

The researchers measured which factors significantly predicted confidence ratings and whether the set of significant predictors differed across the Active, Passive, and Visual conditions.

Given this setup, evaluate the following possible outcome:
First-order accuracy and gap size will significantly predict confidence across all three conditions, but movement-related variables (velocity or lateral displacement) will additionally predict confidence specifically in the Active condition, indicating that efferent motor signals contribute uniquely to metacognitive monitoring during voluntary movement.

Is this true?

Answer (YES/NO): NO